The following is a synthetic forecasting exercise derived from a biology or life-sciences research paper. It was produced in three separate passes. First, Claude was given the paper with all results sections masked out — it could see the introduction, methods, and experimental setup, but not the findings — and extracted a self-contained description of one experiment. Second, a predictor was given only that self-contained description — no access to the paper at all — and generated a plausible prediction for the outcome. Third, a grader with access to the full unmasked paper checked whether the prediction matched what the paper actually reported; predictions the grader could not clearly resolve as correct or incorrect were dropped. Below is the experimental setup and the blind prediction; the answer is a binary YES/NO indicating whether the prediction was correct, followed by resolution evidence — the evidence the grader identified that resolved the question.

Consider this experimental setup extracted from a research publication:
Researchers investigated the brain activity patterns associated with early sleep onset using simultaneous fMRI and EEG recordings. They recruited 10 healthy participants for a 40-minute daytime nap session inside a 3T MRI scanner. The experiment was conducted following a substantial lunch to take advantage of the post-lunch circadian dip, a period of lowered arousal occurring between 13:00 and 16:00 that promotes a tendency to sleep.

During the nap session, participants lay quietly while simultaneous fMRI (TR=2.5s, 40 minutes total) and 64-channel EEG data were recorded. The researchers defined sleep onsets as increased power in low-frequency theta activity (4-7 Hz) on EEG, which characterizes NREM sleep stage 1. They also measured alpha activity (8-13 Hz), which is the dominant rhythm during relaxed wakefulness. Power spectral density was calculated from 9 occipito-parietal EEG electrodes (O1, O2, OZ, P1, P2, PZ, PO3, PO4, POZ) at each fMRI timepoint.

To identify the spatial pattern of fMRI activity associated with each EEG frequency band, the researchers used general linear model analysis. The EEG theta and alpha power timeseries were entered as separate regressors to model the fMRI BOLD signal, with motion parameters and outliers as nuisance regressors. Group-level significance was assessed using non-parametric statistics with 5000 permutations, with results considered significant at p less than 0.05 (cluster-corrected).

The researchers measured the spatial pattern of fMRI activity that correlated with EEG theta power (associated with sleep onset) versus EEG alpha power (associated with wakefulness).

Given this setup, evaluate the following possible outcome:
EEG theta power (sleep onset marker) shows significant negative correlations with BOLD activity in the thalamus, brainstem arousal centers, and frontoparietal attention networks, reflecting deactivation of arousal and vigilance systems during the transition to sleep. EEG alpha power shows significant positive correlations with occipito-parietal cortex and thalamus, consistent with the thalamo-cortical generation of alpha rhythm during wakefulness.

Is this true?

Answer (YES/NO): NO